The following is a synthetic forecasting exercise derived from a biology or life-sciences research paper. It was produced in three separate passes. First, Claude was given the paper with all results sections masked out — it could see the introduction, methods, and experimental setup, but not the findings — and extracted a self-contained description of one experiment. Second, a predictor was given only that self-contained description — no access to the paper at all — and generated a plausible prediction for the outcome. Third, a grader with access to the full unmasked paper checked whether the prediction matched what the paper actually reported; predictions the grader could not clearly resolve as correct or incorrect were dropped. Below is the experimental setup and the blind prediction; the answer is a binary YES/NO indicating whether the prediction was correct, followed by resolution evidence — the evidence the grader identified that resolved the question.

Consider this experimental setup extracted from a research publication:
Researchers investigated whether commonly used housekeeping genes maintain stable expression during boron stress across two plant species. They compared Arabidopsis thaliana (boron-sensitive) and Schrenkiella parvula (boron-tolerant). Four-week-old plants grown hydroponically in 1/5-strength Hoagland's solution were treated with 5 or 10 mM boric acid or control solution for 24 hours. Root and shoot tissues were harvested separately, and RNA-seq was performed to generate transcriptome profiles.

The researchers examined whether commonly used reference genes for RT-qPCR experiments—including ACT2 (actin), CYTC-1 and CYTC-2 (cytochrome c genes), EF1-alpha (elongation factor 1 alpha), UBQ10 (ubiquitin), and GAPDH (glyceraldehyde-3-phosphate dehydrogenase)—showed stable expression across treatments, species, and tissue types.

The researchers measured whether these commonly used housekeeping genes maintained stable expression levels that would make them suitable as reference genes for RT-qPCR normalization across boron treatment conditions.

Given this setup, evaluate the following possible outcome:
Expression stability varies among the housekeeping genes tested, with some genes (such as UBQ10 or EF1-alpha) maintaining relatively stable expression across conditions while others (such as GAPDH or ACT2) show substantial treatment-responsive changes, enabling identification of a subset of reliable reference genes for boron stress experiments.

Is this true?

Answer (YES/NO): NO